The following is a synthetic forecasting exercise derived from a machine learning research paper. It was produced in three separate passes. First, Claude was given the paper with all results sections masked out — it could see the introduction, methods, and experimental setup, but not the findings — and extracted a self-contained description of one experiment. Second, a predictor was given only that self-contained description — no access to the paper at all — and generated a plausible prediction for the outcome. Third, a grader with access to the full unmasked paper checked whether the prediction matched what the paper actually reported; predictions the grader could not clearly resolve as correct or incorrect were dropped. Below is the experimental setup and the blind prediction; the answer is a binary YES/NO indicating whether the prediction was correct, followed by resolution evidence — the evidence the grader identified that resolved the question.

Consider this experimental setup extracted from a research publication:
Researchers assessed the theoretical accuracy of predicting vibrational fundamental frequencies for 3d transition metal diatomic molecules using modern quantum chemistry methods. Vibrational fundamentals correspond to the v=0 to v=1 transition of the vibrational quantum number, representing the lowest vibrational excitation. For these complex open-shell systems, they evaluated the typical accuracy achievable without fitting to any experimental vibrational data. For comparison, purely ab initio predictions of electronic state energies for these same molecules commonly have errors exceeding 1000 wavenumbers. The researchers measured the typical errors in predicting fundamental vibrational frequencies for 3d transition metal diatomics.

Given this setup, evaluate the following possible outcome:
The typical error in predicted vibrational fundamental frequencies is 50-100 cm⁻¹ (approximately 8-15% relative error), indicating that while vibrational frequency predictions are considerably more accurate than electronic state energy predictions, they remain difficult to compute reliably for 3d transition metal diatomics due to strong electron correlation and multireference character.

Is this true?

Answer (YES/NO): NO